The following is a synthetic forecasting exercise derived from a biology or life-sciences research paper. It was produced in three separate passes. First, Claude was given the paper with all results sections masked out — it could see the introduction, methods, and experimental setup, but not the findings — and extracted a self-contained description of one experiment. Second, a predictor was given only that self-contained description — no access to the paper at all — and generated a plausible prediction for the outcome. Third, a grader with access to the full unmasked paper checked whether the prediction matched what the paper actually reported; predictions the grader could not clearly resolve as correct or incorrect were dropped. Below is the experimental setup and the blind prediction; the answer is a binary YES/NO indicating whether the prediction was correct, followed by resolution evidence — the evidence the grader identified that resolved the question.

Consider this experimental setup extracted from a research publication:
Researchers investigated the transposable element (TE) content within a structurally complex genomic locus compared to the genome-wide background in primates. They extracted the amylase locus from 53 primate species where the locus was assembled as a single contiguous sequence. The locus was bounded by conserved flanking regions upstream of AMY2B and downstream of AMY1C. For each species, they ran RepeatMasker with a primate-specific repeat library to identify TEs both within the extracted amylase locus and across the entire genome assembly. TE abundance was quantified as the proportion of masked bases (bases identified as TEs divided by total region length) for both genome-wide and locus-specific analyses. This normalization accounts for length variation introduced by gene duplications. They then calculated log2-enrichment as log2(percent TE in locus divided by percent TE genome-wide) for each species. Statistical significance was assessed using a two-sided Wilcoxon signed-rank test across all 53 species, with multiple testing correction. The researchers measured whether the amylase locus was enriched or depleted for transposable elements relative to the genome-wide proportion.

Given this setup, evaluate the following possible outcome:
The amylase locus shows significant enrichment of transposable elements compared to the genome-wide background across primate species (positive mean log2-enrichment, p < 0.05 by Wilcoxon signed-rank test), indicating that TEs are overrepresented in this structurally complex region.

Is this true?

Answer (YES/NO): NO